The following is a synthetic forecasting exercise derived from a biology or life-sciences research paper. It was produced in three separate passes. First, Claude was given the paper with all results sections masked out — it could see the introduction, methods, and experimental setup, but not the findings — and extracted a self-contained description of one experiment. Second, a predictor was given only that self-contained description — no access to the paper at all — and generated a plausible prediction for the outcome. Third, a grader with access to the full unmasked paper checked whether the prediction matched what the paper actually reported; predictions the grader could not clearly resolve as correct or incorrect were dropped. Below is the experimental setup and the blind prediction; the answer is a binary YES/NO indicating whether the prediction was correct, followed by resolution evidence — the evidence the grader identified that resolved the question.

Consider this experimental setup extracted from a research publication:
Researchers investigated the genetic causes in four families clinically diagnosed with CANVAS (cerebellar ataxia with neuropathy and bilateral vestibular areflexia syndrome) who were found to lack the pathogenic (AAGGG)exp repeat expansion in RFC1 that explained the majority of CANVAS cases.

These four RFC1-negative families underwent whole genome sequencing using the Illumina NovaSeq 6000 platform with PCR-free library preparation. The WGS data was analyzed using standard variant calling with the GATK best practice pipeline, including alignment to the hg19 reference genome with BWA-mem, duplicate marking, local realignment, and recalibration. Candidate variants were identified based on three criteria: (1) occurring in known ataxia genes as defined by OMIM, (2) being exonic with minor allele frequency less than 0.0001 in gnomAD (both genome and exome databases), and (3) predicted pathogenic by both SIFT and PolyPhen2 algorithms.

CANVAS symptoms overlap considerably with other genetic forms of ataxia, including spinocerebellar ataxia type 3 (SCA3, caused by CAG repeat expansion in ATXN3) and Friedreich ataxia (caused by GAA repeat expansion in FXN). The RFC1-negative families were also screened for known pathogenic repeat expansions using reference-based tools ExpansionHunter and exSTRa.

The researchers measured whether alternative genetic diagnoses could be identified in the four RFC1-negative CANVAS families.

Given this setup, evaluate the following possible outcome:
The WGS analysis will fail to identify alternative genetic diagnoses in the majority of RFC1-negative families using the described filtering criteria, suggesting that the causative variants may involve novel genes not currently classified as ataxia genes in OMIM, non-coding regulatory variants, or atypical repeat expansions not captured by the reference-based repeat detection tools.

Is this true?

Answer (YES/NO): NO